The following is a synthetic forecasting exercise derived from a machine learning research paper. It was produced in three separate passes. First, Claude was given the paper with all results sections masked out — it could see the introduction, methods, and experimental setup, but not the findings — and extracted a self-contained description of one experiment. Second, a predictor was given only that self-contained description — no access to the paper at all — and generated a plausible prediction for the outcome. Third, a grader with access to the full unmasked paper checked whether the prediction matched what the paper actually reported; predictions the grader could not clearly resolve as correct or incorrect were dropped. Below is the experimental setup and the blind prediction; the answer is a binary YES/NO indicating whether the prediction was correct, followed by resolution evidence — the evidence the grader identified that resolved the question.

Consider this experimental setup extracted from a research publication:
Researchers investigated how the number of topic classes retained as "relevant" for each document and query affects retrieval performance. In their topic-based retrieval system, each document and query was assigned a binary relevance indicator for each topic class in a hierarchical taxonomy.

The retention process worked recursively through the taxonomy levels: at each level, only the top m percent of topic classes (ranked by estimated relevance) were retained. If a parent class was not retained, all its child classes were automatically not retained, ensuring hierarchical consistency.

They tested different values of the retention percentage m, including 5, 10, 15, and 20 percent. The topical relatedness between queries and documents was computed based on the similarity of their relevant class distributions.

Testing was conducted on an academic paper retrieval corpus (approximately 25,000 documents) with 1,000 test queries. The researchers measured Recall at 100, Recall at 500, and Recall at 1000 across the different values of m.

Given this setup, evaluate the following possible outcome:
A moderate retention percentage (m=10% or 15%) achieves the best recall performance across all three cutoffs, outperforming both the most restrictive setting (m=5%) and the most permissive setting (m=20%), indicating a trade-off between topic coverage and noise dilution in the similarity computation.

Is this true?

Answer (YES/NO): NO